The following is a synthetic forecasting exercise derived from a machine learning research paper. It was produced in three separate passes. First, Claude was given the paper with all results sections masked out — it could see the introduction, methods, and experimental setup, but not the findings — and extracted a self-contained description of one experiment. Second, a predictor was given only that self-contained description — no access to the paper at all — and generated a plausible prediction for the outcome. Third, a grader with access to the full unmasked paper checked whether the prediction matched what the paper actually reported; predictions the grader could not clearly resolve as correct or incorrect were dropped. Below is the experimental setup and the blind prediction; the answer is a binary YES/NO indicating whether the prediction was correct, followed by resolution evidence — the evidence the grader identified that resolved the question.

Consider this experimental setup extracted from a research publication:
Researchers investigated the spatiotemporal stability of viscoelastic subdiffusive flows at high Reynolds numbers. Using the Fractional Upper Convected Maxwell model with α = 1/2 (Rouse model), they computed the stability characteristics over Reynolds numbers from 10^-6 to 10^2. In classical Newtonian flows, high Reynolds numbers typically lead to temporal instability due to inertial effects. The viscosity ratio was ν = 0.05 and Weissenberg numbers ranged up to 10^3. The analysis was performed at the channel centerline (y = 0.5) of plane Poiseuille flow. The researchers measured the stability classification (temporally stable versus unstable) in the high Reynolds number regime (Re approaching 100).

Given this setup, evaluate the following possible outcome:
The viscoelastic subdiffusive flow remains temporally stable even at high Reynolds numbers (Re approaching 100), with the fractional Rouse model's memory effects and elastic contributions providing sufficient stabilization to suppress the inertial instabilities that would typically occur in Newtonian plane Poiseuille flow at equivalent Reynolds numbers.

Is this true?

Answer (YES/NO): YES